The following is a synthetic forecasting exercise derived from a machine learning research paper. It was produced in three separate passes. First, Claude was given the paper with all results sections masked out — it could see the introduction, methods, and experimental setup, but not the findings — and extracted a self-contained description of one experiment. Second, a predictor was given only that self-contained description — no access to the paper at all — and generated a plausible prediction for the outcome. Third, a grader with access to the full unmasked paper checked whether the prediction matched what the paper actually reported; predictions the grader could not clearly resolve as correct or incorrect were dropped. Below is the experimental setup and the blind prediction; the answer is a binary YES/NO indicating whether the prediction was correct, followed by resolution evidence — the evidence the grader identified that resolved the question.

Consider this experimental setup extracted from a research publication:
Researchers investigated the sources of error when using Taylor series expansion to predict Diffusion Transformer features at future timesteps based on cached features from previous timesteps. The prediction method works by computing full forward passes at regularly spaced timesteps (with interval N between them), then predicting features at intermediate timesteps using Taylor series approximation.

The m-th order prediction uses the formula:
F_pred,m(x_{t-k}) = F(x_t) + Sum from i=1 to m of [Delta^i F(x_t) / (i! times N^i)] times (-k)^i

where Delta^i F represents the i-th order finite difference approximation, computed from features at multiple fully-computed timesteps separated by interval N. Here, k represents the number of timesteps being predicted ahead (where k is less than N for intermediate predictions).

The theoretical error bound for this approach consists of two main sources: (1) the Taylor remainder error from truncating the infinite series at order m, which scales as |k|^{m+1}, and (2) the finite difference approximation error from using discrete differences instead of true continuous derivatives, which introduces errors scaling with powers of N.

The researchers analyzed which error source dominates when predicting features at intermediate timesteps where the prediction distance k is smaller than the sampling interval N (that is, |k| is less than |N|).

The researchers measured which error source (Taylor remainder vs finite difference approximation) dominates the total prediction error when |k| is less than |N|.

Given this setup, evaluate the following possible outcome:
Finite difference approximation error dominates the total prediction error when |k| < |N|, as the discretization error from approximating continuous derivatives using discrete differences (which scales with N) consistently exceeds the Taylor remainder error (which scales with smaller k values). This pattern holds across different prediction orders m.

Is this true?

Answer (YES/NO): NO